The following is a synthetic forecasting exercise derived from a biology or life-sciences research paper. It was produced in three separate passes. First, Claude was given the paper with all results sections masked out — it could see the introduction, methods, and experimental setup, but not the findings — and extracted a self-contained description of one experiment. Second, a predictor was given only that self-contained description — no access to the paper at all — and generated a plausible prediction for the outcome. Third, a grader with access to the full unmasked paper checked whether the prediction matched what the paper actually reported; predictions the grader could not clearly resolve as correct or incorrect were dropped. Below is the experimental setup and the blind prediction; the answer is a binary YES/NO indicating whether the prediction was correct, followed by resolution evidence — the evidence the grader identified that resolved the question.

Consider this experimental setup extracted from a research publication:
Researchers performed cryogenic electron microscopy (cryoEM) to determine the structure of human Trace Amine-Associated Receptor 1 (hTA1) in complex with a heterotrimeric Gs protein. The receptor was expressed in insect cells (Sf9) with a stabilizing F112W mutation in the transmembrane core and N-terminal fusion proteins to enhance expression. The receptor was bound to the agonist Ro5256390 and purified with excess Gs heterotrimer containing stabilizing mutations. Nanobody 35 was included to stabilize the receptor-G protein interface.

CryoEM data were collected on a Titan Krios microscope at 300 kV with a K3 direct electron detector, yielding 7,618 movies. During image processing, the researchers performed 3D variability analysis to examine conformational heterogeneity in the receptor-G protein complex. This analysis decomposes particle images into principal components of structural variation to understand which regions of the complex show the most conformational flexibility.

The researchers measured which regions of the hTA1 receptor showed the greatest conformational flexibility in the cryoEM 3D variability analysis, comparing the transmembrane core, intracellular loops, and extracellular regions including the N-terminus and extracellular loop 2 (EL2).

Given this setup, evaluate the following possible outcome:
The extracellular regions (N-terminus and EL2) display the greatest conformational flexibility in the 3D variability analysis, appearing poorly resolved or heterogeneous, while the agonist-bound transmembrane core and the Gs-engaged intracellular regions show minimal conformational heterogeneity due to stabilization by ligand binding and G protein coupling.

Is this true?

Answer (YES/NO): NO